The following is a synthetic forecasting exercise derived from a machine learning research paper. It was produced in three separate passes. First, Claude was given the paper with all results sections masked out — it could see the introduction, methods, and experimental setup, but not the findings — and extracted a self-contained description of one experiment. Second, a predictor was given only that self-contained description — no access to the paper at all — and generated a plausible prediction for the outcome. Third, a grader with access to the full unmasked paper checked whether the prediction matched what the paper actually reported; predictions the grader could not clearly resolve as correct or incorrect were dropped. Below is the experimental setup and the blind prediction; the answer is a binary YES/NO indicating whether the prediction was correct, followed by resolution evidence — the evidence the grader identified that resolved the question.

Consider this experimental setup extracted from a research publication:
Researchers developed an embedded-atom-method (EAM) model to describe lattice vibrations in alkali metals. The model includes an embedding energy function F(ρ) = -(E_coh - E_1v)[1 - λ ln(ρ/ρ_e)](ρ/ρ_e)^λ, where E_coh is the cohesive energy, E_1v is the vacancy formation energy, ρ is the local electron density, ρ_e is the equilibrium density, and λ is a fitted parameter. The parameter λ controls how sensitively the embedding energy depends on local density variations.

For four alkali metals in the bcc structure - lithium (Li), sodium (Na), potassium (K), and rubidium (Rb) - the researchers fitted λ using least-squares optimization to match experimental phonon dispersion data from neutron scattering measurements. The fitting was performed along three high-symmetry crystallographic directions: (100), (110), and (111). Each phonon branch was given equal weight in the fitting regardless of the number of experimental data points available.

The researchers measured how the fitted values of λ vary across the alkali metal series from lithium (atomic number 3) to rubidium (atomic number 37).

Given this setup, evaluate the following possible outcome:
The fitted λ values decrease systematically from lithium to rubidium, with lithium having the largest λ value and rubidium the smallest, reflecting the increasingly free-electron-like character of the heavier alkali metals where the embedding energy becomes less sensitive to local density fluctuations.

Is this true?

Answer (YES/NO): NO